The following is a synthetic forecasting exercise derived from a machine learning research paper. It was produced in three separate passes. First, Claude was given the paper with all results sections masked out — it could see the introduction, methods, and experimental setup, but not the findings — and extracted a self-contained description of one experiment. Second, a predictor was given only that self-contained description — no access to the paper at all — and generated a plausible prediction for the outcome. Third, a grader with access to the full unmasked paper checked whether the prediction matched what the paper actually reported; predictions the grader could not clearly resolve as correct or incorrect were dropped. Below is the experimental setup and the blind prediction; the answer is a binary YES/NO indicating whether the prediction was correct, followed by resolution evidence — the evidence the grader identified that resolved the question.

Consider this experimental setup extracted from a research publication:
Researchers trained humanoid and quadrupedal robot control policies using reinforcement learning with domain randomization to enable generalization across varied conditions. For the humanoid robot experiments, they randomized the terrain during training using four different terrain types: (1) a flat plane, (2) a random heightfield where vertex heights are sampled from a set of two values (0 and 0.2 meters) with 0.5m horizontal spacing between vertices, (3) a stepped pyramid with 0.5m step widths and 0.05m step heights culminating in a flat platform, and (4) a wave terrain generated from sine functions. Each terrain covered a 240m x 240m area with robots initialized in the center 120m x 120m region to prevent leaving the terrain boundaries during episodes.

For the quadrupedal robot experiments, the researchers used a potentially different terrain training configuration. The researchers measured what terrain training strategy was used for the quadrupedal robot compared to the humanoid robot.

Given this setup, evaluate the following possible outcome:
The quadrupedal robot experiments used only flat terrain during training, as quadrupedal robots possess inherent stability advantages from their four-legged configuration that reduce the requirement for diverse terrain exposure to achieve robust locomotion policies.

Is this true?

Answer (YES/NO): YES